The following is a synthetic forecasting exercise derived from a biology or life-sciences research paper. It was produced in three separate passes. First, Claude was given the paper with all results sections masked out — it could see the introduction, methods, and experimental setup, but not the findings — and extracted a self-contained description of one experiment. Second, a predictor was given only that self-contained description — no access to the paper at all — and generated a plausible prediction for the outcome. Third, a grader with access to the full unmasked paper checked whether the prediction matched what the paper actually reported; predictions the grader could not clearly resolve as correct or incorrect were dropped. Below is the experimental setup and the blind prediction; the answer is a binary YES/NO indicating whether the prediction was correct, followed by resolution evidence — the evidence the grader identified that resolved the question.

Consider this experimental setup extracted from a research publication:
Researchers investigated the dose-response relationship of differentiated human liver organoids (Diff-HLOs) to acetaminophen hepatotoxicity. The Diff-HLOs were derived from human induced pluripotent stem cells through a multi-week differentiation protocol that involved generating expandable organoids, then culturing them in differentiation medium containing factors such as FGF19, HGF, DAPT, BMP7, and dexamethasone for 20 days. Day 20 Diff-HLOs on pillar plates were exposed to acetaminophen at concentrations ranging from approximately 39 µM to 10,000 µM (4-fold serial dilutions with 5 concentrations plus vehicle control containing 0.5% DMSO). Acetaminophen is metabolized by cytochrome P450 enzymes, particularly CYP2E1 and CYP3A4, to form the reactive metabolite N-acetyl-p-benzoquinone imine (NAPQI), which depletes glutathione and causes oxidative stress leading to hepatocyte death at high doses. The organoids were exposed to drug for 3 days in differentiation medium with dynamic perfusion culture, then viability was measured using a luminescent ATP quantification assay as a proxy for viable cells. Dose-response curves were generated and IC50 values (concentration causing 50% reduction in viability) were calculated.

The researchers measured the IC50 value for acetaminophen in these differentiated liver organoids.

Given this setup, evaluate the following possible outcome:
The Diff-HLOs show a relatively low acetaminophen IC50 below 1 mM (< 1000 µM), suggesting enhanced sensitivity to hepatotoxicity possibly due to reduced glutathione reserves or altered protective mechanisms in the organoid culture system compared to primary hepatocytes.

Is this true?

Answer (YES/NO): NO